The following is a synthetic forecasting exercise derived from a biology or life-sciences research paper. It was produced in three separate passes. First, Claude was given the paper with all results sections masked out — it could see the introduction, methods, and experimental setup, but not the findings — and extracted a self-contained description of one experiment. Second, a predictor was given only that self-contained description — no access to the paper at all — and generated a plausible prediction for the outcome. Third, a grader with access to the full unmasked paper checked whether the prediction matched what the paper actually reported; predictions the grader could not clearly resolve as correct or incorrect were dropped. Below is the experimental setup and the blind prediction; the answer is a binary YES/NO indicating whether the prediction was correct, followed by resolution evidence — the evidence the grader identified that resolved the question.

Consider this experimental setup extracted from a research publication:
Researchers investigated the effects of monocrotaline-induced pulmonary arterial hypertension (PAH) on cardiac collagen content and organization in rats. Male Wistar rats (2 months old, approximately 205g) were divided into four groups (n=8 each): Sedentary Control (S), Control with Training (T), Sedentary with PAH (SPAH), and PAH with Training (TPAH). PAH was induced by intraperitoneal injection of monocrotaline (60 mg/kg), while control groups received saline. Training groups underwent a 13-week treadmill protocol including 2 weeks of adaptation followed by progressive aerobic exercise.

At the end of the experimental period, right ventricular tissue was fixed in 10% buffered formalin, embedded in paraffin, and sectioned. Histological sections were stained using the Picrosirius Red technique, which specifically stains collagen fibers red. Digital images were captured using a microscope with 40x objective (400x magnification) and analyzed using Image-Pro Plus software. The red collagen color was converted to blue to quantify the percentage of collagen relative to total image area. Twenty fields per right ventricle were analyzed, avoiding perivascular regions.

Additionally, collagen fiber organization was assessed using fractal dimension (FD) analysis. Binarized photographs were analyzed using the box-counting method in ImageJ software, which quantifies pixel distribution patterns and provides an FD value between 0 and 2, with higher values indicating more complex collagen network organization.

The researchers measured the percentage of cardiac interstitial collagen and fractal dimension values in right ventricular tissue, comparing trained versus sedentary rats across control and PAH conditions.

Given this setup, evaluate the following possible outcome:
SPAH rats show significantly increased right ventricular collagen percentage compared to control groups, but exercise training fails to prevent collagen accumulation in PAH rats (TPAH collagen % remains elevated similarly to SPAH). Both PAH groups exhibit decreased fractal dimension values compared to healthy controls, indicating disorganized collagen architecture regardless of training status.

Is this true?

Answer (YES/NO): NO